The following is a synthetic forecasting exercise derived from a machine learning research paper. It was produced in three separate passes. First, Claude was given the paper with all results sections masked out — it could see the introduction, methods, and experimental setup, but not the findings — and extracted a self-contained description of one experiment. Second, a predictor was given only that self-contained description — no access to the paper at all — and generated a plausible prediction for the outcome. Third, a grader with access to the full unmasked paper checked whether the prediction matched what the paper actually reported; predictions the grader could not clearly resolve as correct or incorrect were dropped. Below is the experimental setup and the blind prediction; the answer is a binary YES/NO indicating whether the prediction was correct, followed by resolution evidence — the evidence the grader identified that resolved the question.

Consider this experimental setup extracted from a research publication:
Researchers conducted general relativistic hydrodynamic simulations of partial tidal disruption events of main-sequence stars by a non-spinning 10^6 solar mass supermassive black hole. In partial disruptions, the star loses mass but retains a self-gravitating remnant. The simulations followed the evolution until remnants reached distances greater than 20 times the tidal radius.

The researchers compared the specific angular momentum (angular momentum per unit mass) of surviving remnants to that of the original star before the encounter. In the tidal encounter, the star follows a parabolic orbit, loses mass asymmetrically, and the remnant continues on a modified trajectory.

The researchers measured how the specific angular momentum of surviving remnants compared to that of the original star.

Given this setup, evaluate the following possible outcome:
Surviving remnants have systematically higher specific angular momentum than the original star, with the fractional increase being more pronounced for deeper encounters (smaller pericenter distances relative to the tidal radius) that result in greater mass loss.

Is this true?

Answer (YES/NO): NO